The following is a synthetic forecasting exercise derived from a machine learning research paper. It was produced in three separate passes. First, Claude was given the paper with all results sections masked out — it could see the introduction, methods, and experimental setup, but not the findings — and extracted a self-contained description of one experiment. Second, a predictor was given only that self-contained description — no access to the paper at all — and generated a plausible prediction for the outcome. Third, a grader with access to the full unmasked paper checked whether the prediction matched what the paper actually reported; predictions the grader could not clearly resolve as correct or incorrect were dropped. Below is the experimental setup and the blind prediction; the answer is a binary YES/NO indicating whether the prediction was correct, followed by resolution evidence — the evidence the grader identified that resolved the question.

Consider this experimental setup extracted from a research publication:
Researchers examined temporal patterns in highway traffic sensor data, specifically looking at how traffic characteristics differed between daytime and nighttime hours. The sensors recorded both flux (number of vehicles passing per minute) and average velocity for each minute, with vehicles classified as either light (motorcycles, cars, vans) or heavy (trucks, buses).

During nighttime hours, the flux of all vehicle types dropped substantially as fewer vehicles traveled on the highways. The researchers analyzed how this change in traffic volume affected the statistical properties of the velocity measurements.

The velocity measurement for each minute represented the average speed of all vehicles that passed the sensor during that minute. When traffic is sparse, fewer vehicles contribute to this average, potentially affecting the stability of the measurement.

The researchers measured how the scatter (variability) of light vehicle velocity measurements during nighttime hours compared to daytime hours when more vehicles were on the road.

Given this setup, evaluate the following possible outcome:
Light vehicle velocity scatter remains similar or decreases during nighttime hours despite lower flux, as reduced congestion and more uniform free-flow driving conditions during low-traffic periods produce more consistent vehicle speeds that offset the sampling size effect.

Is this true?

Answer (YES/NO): NO